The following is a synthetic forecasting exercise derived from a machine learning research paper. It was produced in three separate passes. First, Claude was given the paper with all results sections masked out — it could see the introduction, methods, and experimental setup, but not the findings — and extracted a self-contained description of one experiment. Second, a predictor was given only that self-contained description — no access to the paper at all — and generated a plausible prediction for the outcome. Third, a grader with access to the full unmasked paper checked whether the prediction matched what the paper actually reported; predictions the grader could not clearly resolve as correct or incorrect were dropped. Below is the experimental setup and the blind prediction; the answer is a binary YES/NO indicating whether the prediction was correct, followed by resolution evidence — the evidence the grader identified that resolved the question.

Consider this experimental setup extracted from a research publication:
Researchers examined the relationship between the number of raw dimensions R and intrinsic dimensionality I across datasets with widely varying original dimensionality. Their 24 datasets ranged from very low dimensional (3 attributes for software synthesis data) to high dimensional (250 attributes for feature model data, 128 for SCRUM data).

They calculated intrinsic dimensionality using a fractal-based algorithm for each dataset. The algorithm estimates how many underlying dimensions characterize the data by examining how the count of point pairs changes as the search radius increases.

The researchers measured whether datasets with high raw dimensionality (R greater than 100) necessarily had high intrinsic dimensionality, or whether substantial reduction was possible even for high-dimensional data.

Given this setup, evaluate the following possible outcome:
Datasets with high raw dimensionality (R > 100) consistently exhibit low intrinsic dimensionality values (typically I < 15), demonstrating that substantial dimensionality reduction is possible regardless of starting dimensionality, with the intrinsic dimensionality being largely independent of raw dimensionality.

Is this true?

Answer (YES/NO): YES